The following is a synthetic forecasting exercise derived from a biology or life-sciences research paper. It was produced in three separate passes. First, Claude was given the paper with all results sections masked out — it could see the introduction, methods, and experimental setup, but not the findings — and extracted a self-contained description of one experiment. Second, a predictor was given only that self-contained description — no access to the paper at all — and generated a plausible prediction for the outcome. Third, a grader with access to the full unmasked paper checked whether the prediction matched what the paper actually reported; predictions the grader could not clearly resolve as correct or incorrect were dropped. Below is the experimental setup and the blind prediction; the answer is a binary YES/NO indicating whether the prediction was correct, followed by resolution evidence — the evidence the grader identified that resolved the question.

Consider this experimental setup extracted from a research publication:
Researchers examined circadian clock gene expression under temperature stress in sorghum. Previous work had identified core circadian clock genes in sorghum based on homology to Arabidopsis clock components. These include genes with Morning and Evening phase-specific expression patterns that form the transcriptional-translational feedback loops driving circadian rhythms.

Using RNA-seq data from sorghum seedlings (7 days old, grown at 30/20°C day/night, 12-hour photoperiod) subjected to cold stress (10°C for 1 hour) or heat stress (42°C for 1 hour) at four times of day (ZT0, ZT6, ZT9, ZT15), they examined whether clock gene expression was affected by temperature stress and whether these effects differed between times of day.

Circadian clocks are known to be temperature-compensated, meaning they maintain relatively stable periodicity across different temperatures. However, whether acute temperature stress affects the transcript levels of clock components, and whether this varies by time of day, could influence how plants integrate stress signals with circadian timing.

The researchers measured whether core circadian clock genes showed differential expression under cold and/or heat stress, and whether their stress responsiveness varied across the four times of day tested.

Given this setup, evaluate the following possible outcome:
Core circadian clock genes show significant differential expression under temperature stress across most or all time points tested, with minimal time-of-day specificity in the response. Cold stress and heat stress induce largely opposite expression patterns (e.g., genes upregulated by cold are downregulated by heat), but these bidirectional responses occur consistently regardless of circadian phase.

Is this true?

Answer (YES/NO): NO